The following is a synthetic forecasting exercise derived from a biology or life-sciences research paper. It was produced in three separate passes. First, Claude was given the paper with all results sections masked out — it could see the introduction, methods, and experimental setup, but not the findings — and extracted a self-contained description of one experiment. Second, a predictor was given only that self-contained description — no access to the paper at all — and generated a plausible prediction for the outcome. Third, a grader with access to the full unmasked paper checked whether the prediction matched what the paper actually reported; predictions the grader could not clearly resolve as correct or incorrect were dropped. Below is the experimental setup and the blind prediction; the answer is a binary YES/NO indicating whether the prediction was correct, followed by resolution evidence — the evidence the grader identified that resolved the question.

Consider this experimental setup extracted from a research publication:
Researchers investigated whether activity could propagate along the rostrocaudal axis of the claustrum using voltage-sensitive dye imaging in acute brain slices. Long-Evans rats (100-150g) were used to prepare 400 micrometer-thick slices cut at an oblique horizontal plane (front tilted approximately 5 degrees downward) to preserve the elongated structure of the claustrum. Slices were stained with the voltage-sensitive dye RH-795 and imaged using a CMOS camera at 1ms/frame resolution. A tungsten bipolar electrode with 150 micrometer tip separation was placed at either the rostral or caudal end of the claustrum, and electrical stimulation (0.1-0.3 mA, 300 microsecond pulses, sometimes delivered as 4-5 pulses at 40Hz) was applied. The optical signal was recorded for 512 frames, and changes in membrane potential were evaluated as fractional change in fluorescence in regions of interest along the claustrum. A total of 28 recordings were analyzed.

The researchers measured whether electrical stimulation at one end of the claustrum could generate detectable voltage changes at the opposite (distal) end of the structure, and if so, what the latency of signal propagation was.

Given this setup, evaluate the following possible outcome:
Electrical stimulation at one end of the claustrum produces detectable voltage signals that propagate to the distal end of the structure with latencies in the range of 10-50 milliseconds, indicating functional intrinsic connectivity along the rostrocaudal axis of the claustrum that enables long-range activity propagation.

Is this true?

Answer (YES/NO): YES